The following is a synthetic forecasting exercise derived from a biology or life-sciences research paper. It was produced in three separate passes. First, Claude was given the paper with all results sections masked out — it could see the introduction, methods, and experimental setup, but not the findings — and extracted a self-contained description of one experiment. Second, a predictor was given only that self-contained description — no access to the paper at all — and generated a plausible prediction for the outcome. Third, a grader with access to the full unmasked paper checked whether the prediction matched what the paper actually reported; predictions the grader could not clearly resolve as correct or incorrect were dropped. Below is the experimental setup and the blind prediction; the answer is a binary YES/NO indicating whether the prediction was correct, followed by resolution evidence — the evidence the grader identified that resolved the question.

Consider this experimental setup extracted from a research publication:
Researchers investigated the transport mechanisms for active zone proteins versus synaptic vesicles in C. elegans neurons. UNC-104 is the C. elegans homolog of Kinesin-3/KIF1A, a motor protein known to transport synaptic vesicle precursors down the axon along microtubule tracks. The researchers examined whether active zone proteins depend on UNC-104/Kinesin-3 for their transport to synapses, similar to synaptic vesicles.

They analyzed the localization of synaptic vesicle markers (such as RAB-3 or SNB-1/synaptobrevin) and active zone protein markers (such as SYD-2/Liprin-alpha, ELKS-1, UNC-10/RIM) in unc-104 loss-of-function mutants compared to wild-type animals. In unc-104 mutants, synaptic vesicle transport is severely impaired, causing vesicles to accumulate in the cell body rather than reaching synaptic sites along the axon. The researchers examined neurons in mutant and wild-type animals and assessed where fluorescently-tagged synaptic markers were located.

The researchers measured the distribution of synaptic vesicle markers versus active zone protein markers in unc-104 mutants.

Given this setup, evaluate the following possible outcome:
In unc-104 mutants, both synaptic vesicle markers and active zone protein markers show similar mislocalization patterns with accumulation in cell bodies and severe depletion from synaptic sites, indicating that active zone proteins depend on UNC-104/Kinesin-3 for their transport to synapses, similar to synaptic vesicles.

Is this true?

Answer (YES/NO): NO